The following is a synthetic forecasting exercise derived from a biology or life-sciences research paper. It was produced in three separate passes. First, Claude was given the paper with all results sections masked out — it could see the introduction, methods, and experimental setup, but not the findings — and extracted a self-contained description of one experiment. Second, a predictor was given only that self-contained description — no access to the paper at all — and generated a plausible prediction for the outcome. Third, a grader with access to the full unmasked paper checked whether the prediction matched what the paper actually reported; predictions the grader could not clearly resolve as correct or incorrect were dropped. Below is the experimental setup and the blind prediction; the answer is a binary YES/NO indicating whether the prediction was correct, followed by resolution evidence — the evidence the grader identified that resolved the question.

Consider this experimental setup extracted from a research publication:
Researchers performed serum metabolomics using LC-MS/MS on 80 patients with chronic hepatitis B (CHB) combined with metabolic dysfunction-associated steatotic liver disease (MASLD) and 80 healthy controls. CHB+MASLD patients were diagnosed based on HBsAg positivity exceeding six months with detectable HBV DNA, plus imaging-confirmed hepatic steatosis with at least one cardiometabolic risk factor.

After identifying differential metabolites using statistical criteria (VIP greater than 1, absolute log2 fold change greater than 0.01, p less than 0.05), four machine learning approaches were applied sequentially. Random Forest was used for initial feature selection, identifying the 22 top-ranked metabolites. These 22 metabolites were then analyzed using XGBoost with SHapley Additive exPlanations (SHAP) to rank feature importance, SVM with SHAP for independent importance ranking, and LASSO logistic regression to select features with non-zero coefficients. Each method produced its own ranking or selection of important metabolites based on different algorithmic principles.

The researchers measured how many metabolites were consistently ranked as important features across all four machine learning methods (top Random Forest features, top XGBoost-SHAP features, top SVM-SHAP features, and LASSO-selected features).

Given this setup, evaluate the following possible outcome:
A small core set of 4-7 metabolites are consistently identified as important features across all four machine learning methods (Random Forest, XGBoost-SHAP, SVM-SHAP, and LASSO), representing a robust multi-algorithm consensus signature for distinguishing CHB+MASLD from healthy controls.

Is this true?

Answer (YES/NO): NO